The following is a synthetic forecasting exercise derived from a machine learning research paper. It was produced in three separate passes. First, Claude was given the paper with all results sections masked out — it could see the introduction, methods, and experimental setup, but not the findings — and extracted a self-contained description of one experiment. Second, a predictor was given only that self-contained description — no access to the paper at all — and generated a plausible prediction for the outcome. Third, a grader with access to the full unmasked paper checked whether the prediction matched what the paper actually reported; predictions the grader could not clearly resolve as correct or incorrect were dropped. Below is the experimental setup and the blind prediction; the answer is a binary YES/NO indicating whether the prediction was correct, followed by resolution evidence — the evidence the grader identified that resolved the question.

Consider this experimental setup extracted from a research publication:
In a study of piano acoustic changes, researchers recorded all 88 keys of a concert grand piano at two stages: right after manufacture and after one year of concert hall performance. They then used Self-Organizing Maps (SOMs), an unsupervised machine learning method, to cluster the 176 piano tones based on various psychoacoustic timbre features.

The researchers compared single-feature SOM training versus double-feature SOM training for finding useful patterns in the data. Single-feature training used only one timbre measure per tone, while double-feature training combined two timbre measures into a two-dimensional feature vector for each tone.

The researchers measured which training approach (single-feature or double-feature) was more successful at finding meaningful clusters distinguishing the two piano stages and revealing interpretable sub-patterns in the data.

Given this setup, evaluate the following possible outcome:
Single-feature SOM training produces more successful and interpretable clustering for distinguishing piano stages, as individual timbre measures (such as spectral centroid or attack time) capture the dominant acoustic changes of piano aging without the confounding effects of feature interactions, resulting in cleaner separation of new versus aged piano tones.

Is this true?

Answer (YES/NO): NO